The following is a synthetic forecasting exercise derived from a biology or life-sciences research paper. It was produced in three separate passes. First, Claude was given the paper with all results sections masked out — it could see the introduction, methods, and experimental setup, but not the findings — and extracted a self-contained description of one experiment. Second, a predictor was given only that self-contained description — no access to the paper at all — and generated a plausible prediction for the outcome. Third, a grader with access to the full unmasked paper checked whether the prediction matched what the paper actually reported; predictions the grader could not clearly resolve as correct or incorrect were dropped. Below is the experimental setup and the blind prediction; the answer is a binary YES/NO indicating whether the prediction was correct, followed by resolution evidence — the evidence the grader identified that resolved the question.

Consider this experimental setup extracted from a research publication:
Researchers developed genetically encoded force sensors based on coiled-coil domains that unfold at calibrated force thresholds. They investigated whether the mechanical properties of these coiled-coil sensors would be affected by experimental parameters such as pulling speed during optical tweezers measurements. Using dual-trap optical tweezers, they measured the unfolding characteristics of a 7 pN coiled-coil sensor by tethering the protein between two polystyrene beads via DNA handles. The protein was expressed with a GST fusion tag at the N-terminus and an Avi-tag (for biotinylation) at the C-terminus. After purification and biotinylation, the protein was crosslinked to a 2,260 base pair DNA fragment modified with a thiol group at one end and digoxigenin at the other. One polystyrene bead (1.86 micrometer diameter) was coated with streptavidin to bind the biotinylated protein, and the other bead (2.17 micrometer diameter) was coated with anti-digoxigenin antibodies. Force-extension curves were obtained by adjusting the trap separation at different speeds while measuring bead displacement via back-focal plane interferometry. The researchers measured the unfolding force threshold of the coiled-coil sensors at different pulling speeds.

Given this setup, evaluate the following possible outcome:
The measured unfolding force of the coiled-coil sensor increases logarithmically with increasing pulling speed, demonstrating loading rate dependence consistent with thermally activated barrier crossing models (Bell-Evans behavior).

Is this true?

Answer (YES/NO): NO